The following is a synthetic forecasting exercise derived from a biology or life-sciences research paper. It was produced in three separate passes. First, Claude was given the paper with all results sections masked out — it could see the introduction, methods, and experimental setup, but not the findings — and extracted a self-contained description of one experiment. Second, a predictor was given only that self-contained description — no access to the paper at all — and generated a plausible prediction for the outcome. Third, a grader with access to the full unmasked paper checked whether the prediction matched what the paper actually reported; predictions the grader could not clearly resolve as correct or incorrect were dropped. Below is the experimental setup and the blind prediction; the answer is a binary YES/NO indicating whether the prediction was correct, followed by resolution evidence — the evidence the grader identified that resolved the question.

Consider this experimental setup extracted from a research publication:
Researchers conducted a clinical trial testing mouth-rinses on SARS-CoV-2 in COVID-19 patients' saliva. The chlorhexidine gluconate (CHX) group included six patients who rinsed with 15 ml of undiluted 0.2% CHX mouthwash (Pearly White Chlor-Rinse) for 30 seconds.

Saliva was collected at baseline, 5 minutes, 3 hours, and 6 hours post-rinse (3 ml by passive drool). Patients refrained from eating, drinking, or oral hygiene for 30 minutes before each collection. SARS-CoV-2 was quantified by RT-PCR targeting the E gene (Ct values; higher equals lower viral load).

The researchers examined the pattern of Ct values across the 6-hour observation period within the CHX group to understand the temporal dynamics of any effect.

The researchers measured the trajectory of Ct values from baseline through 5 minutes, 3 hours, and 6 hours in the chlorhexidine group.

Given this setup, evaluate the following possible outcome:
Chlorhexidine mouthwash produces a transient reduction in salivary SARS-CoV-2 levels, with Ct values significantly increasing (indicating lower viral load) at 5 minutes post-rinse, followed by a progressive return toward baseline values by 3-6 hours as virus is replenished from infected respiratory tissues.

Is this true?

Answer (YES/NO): NO